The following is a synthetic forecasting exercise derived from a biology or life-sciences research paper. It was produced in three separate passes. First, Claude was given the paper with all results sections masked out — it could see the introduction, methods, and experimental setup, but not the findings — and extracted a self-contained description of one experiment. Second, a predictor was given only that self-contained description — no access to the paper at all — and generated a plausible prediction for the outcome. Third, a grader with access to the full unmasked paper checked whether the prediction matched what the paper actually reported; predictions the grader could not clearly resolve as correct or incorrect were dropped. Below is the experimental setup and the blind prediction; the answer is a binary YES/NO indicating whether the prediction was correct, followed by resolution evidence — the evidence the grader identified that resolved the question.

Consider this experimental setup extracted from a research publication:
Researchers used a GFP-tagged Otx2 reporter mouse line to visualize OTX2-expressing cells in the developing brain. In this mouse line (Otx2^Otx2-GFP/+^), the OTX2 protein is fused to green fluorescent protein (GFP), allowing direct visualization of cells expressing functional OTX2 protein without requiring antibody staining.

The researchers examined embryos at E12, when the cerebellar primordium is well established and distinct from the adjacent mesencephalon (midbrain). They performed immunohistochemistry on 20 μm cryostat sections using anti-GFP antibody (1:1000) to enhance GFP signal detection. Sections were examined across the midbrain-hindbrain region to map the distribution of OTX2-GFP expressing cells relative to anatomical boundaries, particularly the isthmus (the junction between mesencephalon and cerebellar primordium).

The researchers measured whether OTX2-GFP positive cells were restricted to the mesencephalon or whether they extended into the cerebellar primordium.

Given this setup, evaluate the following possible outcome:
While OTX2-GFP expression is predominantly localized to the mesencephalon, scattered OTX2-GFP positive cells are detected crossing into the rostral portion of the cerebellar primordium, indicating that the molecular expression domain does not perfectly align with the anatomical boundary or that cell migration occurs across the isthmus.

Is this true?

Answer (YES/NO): YES